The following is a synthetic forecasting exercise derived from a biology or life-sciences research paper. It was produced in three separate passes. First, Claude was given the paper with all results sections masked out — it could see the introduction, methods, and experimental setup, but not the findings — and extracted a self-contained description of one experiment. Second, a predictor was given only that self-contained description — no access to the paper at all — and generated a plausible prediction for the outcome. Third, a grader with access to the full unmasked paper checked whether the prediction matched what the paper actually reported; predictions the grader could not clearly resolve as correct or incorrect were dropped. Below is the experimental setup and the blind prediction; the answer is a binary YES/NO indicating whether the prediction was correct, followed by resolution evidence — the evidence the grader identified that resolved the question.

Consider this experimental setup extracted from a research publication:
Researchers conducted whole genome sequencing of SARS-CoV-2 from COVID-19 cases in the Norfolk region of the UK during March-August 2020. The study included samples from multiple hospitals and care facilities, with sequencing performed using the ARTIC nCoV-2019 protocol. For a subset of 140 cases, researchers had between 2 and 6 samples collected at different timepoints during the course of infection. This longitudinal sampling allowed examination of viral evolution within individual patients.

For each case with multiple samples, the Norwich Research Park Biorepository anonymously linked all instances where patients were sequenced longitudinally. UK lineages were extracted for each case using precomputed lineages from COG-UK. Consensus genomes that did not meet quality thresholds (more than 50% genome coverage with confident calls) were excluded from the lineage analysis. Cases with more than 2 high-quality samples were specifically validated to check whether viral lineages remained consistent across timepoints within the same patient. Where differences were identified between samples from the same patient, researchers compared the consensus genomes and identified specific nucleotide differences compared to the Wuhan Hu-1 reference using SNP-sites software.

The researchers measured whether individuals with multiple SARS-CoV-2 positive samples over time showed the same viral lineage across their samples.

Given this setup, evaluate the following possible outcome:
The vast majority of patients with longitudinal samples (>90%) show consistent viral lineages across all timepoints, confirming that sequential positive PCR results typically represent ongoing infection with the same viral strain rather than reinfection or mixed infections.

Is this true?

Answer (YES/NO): YES